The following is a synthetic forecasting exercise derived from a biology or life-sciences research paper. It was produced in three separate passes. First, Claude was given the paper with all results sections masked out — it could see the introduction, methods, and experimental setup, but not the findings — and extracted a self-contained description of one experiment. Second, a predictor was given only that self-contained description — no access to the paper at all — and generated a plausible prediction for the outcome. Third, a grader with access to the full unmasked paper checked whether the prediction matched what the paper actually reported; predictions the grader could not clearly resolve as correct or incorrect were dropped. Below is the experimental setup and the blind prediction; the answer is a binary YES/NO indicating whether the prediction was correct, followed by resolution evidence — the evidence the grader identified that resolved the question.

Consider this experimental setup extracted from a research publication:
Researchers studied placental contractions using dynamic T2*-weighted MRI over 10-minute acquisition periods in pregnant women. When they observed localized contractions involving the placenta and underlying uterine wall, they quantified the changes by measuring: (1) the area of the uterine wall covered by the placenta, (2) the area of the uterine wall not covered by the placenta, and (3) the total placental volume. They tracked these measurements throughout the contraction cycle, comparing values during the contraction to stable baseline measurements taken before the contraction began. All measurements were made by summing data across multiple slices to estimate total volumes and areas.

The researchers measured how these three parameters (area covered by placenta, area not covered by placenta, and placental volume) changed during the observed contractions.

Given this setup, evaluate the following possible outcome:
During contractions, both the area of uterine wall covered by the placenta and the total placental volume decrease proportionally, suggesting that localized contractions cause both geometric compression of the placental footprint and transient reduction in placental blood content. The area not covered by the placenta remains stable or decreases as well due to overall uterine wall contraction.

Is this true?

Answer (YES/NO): NO